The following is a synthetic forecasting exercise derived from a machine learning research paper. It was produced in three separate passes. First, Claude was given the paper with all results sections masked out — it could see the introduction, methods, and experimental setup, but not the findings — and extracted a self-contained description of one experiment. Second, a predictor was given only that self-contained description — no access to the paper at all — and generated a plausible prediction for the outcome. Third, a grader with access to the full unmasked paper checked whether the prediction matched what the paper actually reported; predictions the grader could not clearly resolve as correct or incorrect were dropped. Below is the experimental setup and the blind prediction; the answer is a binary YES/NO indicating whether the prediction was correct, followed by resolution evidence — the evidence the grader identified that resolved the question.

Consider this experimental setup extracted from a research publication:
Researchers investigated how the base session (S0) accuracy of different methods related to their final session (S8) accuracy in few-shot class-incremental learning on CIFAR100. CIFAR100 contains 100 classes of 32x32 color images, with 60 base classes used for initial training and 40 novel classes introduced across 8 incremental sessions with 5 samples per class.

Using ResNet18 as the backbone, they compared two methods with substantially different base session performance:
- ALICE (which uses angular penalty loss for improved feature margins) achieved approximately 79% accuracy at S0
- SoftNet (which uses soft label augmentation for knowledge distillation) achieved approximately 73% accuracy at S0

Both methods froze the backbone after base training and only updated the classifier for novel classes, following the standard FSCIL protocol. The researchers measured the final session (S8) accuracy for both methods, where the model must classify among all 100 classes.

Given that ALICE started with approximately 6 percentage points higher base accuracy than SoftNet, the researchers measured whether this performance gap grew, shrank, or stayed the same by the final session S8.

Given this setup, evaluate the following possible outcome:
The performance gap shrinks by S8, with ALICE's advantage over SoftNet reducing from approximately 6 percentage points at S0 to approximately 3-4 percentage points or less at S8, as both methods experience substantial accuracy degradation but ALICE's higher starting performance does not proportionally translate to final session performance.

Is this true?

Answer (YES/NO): NO